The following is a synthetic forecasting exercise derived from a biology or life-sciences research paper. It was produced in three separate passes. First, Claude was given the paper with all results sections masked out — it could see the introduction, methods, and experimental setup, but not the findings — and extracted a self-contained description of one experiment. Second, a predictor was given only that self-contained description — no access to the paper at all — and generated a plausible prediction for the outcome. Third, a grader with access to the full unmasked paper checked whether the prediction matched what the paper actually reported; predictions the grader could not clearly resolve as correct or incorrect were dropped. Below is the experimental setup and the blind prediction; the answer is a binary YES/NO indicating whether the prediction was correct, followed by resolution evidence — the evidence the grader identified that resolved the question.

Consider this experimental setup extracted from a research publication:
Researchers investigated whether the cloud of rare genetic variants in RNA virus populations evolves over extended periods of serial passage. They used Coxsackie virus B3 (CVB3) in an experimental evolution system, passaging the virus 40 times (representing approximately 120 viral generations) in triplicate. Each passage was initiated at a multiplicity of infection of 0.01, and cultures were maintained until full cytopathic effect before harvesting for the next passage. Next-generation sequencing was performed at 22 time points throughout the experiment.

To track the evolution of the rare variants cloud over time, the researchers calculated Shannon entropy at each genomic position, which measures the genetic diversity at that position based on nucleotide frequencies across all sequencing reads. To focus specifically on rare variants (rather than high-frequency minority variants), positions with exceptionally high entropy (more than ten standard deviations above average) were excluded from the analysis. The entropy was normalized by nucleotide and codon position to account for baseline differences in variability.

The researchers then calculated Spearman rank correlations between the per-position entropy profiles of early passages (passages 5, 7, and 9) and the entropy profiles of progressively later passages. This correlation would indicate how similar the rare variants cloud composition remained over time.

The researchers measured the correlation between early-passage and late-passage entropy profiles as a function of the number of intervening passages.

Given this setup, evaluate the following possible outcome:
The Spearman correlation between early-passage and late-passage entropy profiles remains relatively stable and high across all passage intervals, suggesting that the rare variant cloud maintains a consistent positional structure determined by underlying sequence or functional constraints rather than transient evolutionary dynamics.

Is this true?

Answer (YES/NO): NO